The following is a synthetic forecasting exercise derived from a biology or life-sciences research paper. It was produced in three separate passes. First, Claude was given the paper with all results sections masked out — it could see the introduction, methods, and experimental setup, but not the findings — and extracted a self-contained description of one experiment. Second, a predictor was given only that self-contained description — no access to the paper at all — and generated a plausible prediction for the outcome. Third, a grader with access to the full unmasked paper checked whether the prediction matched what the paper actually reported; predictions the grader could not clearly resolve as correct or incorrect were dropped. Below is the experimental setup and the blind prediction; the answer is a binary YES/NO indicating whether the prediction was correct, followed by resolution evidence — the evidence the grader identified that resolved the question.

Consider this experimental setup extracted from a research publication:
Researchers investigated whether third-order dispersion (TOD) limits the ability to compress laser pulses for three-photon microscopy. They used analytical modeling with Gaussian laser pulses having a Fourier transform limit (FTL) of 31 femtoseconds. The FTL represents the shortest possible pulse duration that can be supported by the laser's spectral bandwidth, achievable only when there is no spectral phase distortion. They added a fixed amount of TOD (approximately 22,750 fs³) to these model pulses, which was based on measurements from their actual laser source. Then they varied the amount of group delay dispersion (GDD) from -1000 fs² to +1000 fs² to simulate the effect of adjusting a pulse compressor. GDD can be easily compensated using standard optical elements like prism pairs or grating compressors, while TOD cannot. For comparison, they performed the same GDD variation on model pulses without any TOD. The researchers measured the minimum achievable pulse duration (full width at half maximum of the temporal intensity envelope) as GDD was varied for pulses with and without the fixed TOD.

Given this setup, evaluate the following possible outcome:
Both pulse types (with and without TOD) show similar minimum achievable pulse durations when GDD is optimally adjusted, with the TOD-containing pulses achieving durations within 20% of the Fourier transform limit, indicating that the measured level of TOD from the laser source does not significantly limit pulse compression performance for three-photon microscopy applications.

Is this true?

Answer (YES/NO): NO